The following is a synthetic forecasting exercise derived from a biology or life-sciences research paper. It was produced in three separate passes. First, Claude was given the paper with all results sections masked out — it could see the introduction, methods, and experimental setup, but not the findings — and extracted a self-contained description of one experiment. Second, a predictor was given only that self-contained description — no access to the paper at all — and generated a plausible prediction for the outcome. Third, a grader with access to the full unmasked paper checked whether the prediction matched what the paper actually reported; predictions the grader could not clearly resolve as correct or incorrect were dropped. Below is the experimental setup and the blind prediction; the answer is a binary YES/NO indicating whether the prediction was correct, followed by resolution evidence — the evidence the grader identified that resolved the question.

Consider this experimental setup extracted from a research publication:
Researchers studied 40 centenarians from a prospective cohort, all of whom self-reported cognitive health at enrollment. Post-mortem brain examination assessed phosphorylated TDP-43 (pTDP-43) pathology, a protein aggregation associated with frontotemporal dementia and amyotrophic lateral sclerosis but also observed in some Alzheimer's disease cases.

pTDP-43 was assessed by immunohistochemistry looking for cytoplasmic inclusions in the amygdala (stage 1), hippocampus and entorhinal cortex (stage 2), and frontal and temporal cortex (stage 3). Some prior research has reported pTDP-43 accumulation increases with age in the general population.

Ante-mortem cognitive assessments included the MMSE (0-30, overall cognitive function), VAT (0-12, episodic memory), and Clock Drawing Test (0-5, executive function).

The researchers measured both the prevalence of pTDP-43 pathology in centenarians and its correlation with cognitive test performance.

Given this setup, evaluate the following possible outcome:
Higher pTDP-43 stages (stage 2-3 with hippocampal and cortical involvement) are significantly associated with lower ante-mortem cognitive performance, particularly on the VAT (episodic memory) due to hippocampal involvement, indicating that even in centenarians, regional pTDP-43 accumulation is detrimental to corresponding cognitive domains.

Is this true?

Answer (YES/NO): NO